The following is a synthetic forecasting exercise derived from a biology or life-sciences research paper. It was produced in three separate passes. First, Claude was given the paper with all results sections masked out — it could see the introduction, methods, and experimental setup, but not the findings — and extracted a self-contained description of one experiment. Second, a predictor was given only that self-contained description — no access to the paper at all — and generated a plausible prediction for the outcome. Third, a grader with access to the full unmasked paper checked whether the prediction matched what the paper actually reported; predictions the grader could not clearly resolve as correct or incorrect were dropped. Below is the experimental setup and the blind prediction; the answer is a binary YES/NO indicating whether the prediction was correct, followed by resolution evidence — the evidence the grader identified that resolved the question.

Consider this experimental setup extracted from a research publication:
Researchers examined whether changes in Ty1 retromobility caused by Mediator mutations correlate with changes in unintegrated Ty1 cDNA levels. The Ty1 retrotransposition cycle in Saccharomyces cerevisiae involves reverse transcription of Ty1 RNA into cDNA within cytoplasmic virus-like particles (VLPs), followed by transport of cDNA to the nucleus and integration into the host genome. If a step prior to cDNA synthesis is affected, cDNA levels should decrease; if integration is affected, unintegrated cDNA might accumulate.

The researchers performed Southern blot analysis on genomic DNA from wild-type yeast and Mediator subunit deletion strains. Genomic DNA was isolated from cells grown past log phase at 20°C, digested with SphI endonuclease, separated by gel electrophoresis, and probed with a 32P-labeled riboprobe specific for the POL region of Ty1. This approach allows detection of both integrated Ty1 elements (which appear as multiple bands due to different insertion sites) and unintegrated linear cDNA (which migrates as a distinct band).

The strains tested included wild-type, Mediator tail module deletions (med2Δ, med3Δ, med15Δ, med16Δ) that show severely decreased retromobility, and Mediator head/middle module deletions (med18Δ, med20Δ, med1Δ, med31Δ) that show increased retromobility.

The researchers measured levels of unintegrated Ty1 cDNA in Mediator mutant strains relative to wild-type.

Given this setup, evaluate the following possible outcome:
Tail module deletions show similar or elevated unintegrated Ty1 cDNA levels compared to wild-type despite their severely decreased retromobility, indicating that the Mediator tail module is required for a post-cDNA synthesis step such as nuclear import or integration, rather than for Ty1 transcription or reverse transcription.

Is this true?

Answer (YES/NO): NO